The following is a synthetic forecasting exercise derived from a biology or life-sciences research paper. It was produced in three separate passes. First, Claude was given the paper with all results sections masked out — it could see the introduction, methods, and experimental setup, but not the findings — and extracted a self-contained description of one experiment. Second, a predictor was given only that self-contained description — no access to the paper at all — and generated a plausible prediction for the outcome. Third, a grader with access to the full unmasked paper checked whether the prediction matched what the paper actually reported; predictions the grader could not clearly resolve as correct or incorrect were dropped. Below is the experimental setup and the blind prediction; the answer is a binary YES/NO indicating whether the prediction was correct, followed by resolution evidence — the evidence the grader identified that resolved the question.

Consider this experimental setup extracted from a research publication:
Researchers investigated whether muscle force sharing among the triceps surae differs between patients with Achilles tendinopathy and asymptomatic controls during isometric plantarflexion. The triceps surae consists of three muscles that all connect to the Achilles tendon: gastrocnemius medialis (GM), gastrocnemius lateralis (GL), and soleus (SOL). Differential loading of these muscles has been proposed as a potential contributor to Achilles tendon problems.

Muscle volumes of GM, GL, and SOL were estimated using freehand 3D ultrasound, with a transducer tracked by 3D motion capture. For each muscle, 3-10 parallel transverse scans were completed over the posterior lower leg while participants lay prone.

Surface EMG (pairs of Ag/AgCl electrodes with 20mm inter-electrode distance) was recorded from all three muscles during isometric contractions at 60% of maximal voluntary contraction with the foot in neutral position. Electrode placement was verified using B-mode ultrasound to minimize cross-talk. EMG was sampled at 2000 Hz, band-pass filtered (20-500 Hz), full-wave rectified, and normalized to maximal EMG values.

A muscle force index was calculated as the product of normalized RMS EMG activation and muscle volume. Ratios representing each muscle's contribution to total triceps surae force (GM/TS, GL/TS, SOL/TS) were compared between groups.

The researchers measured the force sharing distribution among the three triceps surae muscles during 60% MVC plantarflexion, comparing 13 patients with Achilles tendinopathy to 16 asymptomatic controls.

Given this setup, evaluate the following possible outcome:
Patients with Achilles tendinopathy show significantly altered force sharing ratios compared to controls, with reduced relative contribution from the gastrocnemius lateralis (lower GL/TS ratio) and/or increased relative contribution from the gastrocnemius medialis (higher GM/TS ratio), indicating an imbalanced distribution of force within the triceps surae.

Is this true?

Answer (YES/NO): NO